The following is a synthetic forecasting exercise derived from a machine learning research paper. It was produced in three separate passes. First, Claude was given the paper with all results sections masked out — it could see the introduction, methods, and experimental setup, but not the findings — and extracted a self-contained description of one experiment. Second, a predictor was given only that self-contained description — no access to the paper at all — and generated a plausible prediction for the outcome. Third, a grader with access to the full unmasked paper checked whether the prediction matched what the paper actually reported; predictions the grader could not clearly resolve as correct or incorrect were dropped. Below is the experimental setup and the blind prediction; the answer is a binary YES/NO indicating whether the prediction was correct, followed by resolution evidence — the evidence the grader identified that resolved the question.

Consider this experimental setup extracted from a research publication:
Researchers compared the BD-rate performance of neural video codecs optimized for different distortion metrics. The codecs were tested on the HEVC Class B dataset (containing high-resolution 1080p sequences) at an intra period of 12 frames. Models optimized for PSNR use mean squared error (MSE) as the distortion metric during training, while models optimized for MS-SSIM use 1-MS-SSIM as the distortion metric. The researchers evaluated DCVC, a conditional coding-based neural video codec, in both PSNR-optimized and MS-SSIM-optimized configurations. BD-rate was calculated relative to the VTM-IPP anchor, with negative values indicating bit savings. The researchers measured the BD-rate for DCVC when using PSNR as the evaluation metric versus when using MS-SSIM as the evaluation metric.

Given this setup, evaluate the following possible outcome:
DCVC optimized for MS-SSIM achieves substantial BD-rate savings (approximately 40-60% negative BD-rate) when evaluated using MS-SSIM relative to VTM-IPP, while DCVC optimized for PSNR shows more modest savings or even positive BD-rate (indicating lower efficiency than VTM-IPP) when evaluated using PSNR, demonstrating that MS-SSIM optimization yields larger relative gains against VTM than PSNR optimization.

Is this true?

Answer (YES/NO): NO